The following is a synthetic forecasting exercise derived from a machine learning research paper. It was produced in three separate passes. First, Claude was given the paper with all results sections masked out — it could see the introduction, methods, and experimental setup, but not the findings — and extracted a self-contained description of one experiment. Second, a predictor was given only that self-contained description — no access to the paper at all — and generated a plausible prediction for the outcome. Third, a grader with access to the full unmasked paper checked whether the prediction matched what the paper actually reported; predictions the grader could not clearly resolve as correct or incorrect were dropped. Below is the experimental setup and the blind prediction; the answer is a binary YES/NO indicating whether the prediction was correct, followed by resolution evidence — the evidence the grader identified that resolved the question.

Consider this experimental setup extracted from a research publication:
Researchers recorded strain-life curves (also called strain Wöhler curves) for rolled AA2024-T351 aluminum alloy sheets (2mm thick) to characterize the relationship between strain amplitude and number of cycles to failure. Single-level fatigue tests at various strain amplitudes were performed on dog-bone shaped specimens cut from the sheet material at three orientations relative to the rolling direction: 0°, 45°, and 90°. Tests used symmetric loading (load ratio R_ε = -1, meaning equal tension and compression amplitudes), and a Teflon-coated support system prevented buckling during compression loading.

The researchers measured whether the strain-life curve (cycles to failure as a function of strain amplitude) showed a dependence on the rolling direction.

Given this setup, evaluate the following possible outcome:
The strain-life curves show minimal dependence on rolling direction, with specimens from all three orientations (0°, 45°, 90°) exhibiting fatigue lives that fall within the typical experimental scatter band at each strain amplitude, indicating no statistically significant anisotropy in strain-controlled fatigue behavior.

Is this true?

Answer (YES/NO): YES